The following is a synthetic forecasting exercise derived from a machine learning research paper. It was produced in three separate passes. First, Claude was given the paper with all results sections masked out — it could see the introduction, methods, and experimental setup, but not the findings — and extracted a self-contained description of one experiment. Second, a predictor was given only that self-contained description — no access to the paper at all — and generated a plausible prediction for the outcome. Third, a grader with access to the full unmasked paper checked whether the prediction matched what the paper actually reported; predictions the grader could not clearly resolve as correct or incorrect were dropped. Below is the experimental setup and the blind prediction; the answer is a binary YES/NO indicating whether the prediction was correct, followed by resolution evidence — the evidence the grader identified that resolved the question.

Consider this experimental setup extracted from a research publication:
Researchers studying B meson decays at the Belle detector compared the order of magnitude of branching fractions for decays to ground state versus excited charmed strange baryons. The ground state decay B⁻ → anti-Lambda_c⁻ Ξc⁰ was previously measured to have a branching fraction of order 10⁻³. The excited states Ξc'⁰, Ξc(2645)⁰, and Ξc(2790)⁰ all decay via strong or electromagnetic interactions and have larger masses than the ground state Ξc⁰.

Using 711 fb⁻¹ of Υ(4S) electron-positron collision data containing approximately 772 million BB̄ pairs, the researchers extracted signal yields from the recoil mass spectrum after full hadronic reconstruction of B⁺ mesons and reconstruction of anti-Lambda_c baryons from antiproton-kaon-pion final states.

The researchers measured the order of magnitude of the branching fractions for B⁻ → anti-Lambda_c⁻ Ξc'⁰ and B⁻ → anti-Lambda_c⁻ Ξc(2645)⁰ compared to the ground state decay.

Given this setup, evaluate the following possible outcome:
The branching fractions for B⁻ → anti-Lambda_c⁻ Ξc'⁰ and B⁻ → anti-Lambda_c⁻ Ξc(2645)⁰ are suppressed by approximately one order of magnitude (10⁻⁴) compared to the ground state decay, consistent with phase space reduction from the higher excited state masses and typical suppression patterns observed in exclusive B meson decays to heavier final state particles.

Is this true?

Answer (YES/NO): YES